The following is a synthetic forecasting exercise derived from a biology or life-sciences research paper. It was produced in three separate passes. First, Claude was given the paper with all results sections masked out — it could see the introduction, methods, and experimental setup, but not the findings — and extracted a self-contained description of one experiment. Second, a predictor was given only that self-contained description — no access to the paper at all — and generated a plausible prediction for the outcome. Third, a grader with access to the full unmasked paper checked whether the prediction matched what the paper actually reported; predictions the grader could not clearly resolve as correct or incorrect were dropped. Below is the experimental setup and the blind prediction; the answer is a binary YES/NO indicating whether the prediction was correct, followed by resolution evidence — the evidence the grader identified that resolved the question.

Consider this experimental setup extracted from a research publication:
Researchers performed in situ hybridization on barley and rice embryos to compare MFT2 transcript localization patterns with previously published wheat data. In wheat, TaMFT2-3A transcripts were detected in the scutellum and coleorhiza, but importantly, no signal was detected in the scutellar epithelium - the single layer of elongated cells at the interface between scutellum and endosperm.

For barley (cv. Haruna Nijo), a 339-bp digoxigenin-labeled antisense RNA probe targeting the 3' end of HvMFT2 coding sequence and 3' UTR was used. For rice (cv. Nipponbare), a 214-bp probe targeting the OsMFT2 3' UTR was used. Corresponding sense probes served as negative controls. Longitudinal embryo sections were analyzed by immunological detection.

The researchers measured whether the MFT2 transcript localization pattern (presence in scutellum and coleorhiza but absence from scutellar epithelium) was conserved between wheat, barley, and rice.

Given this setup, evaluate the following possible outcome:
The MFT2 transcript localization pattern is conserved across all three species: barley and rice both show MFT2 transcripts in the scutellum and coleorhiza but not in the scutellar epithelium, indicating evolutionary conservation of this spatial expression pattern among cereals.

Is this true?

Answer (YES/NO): YES